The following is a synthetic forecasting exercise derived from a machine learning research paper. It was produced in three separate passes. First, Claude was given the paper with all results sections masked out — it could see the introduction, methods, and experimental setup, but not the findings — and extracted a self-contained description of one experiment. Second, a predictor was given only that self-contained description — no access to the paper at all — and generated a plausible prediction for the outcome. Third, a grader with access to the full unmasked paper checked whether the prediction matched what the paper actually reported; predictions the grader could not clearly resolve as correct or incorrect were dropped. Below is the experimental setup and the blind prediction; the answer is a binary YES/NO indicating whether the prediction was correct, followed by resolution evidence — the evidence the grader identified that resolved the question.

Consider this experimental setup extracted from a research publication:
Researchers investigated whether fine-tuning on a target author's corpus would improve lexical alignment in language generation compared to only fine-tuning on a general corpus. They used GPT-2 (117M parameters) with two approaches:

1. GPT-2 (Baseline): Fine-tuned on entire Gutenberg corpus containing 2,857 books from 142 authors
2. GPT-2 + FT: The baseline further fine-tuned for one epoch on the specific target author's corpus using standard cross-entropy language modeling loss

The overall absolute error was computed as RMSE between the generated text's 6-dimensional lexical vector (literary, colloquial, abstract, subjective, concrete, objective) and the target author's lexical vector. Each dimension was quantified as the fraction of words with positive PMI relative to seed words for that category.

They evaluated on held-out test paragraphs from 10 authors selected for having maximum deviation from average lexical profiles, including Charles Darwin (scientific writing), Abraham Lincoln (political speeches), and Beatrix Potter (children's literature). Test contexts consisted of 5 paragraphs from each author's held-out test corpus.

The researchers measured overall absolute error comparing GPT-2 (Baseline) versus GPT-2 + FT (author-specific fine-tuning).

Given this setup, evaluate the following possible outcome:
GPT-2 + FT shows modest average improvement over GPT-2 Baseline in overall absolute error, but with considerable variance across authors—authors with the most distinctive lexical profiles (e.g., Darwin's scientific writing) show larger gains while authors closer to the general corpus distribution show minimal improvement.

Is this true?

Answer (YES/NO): NO